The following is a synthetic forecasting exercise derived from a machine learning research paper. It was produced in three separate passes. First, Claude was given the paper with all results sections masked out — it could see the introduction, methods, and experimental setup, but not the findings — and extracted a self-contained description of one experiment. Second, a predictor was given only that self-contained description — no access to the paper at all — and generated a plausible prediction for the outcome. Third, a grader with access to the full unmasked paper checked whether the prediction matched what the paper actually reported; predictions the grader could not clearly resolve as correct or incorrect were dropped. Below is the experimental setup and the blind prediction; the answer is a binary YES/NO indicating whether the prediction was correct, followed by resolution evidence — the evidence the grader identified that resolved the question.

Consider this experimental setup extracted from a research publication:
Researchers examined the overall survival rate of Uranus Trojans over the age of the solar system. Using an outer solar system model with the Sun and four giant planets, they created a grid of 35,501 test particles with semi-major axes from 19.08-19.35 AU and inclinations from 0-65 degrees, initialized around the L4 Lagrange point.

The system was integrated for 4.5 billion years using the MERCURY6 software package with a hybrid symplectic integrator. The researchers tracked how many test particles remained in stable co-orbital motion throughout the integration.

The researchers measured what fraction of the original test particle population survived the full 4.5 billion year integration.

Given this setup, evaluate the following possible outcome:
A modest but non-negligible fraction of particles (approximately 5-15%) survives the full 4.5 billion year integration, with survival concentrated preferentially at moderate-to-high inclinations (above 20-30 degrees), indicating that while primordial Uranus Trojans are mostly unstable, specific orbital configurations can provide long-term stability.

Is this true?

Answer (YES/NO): NO